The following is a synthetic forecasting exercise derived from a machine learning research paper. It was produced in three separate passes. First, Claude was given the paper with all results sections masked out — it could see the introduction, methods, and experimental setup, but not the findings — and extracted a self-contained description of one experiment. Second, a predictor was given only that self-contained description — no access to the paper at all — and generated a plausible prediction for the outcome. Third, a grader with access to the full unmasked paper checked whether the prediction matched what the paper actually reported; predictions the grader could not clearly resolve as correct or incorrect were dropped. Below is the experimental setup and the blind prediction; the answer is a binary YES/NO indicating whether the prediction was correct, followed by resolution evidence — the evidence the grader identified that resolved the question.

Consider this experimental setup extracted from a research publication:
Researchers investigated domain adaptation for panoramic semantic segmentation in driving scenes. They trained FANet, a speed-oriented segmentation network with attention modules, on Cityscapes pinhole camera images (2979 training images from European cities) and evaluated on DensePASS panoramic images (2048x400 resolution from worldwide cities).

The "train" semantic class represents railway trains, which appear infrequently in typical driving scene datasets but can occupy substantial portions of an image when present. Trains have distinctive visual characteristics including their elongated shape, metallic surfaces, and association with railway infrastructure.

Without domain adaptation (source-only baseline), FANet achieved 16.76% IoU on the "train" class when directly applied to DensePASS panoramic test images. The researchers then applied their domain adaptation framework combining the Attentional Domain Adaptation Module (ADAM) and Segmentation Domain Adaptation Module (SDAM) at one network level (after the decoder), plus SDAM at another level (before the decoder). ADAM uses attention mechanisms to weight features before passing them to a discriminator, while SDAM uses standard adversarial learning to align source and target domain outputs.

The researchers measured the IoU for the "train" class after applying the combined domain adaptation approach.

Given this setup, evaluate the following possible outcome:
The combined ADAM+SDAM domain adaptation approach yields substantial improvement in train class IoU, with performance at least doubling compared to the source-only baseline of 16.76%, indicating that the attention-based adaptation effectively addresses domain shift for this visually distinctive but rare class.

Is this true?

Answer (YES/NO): YES